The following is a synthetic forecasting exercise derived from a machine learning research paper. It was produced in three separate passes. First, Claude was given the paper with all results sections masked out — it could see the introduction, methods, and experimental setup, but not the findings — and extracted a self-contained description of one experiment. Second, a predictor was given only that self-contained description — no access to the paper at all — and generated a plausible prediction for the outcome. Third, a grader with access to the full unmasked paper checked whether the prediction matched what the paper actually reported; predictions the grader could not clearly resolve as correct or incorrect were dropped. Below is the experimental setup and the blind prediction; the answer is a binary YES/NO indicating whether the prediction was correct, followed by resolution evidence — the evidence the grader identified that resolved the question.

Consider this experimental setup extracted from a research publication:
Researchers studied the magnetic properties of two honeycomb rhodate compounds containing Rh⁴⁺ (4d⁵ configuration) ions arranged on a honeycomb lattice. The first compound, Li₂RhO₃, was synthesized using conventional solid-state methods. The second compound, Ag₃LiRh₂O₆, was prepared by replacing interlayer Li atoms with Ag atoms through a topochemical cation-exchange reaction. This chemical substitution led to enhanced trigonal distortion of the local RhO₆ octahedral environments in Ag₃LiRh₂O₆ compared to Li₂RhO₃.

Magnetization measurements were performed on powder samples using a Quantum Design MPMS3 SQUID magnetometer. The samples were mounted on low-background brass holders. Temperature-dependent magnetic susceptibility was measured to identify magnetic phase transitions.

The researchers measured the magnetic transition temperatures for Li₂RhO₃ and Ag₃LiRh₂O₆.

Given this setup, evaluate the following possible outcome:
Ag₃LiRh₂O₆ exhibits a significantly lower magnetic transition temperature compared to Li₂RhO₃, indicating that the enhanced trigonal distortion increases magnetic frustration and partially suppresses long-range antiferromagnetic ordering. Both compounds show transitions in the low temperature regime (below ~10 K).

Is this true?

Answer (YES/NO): NO